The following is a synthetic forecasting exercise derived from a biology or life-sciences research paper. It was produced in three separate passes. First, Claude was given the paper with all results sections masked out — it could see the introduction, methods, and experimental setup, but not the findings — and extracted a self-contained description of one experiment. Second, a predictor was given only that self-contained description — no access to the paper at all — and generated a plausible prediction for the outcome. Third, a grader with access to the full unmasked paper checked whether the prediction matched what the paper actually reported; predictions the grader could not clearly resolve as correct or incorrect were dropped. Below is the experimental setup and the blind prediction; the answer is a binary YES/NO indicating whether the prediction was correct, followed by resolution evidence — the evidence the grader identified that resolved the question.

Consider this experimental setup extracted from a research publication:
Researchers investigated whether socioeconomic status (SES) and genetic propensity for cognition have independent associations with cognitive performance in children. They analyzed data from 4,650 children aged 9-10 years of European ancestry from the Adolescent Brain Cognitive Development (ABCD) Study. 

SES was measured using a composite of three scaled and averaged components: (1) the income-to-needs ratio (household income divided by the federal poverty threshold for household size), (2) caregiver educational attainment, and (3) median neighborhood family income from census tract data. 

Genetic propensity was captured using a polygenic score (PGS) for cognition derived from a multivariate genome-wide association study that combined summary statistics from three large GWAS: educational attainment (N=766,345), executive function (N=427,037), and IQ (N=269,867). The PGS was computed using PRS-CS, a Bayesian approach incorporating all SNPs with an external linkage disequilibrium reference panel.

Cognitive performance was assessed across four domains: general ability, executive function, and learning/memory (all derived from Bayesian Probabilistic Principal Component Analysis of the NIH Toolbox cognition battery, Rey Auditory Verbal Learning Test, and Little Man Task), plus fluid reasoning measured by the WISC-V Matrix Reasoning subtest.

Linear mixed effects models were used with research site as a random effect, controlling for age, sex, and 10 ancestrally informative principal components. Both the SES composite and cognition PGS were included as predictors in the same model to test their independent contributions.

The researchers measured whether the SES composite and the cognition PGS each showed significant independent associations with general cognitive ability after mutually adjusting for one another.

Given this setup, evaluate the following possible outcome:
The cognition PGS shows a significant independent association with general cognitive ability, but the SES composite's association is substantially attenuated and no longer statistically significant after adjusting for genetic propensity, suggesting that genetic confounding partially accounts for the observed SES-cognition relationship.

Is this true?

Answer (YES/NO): NO